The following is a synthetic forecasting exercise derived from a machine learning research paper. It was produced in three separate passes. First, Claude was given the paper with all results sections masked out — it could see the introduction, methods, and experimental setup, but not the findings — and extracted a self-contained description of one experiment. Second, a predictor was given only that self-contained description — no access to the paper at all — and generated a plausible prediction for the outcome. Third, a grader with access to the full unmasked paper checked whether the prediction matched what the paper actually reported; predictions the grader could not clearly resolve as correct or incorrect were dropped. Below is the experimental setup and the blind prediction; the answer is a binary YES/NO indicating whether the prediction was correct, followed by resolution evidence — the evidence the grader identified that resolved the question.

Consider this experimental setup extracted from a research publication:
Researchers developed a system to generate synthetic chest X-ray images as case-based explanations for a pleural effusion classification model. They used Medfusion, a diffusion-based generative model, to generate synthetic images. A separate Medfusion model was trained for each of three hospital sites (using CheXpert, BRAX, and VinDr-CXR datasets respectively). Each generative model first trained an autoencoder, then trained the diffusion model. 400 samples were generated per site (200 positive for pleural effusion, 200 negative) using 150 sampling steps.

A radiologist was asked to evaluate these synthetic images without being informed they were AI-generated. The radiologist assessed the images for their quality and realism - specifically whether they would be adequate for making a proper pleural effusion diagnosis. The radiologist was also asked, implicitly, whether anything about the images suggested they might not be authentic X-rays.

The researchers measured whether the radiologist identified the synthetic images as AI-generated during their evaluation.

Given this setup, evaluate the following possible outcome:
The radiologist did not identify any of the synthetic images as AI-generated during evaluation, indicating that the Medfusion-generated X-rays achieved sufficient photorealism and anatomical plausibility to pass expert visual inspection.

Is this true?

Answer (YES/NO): YES